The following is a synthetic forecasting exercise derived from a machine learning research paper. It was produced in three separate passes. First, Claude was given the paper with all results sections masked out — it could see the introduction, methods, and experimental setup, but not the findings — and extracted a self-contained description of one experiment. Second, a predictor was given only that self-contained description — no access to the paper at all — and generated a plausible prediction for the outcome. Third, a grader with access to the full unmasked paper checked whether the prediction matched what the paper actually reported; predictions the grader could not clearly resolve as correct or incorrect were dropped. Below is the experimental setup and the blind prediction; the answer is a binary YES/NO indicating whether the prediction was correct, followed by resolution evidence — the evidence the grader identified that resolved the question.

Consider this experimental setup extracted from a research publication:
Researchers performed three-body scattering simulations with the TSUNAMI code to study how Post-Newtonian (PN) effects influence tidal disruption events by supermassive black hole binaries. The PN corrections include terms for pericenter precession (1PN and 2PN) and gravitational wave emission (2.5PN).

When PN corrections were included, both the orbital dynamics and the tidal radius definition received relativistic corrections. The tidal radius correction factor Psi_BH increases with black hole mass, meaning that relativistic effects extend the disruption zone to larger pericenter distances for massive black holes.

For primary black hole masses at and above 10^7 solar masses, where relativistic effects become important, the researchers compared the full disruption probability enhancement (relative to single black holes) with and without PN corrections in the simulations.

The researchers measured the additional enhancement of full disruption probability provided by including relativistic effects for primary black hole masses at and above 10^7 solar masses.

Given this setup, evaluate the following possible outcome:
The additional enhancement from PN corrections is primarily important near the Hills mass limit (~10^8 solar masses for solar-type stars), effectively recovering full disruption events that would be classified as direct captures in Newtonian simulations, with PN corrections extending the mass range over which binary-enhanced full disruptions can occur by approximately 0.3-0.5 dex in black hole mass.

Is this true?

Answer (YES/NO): NO